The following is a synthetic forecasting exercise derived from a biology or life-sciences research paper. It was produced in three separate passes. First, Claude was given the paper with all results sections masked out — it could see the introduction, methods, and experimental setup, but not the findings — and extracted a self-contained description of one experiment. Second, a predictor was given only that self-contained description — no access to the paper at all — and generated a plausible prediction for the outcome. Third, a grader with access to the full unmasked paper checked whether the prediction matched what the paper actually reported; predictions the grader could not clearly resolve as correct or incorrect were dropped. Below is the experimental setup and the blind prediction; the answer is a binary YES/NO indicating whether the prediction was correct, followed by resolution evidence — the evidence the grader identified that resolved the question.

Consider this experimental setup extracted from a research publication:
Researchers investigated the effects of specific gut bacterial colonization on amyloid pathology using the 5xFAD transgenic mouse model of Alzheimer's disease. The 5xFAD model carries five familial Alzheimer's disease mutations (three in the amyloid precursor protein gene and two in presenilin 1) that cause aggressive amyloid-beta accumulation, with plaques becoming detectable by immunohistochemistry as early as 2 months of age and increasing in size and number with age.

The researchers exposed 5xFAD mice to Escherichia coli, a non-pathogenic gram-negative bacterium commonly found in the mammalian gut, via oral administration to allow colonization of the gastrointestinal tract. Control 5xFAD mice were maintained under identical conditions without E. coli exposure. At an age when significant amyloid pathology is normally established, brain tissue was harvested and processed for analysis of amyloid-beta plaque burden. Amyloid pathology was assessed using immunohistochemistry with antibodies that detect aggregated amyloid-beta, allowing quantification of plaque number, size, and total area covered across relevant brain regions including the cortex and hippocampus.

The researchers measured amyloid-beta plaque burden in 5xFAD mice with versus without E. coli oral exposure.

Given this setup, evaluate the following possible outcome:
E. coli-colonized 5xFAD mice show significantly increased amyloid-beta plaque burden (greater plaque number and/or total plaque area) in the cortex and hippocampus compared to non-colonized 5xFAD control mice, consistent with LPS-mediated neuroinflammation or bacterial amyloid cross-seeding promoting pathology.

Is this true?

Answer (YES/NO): NO